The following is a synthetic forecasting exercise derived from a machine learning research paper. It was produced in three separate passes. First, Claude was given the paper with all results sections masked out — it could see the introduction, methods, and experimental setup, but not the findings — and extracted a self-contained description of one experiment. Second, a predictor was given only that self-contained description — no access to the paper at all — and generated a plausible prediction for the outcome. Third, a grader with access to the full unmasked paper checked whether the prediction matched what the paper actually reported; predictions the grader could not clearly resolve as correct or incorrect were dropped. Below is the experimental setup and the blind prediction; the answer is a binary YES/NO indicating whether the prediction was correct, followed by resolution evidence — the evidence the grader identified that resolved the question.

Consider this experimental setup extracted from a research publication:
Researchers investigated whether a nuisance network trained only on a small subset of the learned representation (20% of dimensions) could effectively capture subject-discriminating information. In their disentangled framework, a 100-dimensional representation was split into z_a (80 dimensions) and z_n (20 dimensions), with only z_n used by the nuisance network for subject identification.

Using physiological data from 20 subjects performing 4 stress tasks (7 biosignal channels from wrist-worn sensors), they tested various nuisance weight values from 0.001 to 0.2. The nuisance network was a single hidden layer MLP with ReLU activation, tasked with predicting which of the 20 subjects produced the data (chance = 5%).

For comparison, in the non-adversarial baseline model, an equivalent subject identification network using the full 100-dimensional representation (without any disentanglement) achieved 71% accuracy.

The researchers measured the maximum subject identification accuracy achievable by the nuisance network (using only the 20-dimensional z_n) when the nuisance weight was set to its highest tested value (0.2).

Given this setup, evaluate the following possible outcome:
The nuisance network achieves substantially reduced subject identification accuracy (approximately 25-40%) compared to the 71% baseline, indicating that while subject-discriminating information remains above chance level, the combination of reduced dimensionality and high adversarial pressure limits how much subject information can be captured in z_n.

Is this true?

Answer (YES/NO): NO